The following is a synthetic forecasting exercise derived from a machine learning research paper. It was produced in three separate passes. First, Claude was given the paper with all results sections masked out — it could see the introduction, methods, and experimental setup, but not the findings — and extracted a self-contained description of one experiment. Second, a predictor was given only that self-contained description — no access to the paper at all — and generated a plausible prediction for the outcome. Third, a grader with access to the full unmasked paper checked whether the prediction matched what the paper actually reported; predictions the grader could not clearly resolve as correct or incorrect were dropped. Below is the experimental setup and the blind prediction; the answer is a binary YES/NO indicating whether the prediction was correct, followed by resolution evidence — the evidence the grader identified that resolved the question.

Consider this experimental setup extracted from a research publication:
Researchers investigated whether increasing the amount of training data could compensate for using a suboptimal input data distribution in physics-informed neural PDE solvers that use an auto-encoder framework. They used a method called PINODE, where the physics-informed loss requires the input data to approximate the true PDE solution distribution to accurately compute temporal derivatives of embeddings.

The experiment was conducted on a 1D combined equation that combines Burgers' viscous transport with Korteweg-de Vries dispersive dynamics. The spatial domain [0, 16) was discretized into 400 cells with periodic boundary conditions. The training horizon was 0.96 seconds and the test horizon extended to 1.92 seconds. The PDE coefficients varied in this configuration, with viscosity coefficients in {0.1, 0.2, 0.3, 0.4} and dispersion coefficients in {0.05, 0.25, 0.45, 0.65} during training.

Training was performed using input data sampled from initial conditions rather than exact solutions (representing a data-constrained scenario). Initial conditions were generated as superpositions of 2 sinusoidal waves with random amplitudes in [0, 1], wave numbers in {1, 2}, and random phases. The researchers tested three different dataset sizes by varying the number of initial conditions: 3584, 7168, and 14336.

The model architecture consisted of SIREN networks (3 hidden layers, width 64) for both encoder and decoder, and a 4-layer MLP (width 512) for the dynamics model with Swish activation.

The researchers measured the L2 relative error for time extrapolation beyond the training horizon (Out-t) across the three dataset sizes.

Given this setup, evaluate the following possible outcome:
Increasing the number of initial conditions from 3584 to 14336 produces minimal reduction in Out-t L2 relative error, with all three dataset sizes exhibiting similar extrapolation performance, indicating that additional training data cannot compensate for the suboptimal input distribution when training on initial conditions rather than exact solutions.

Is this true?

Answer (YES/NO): YES